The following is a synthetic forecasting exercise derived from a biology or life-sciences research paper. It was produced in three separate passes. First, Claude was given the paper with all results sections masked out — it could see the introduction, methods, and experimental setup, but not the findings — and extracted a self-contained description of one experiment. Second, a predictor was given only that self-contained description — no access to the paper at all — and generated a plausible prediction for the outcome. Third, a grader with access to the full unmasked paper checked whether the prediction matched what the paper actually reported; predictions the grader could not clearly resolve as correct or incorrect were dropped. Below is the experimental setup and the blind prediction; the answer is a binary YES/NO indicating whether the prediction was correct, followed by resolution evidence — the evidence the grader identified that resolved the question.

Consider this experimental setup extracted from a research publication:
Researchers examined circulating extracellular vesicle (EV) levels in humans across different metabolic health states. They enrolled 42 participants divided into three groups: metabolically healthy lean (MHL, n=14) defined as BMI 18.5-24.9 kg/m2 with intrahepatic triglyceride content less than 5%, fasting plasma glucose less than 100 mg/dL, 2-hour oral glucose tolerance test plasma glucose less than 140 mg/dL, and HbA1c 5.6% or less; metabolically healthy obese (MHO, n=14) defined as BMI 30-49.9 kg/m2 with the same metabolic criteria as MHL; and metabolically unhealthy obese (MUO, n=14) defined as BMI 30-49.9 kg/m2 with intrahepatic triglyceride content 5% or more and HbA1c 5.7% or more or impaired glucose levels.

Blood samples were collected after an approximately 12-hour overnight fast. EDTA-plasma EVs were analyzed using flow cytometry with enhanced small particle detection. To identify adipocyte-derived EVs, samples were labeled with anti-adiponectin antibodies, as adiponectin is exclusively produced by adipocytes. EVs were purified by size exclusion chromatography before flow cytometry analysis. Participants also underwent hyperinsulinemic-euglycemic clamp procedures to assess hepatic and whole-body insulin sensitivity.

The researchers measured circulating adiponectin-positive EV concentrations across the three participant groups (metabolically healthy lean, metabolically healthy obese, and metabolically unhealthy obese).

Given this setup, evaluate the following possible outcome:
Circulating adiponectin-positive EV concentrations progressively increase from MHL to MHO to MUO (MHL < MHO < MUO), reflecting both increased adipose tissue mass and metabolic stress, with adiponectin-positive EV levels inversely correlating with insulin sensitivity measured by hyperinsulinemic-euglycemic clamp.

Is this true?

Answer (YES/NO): NO